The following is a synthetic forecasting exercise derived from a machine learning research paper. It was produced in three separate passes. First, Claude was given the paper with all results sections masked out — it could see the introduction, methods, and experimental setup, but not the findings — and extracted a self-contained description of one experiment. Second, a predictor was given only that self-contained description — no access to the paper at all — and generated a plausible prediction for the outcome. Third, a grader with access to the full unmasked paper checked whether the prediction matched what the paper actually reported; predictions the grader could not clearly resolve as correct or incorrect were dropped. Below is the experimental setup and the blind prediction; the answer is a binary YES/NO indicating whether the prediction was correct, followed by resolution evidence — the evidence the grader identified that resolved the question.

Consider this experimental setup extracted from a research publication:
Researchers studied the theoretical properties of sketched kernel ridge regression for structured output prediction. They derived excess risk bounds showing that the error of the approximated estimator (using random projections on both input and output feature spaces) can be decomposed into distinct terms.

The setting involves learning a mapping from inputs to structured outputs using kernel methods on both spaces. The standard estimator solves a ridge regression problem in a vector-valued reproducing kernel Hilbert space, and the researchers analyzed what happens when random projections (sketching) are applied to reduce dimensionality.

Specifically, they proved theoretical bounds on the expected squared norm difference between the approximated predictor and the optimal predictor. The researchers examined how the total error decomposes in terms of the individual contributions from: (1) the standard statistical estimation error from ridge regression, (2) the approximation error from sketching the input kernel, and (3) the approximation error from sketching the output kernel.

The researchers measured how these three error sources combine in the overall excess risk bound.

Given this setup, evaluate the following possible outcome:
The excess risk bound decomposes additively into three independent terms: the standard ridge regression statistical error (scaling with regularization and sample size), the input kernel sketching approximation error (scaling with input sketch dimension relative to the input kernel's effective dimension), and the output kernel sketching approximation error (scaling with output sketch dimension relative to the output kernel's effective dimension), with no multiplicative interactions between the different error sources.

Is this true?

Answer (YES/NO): YES